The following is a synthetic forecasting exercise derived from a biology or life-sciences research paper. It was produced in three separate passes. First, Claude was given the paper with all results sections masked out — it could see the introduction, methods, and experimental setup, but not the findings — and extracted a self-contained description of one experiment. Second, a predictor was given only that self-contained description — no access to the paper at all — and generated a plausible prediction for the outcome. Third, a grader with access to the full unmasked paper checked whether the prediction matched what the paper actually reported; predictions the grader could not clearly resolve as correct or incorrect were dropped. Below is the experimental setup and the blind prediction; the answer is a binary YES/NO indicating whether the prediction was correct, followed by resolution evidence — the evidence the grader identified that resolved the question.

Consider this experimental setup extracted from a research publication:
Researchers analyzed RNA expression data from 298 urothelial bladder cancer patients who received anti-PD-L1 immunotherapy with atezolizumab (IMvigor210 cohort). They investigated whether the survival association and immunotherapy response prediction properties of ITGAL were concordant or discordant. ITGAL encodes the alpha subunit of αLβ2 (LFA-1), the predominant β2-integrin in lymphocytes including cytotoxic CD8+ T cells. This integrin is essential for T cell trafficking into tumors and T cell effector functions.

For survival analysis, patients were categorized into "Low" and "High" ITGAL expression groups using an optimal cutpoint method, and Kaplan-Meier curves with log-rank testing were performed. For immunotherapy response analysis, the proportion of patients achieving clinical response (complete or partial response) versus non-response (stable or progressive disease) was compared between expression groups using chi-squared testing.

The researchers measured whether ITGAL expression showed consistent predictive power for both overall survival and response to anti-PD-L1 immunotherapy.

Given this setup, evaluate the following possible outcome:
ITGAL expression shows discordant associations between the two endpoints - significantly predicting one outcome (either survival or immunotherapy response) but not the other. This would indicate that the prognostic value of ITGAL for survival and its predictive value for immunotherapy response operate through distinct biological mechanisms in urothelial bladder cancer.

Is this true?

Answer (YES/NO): YES